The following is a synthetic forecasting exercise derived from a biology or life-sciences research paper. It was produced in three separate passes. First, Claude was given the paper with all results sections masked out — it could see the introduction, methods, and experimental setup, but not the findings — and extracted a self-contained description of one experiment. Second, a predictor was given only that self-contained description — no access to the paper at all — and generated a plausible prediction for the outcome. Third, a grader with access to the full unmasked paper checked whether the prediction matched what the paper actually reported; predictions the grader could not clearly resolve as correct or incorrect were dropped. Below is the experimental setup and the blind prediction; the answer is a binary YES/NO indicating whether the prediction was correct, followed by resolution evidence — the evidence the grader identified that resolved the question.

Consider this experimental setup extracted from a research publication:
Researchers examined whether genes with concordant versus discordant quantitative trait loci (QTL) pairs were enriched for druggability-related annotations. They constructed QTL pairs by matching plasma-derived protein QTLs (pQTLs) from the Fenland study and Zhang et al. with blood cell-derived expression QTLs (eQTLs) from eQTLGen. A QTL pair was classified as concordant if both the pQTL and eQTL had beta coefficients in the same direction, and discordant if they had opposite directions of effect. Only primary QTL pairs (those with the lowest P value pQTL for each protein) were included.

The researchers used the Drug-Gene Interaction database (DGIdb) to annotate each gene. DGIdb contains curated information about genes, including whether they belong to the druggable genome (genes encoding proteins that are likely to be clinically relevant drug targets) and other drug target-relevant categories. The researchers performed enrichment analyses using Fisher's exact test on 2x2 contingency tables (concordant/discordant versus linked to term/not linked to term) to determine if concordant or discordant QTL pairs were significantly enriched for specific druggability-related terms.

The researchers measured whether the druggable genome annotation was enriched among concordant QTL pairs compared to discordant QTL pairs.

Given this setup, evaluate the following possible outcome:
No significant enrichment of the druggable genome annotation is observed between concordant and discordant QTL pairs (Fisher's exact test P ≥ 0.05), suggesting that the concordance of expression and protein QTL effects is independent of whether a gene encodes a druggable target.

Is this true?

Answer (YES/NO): YES